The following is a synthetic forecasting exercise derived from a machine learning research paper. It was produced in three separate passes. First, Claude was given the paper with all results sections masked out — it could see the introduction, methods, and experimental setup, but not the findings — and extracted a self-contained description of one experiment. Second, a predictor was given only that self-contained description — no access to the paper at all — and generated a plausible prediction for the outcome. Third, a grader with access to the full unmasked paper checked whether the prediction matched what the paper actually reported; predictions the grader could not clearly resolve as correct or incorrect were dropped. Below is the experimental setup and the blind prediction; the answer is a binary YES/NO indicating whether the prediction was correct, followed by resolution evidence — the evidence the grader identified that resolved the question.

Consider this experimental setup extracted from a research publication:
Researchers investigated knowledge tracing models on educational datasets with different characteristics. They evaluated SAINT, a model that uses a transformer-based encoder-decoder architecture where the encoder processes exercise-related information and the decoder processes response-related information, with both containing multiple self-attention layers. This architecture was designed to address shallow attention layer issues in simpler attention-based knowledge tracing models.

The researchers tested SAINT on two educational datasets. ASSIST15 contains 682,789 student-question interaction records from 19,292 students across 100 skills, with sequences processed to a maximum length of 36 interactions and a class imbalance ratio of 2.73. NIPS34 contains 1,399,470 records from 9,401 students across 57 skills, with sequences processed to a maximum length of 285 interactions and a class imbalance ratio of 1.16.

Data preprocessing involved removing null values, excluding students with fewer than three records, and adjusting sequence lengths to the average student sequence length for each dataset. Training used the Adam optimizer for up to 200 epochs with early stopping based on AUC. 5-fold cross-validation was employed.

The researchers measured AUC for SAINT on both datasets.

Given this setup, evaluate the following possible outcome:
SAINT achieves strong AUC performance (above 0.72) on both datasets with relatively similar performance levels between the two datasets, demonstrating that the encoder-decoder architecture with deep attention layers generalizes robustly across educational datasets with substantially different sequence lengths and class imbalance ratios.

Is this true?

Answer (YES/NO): NO